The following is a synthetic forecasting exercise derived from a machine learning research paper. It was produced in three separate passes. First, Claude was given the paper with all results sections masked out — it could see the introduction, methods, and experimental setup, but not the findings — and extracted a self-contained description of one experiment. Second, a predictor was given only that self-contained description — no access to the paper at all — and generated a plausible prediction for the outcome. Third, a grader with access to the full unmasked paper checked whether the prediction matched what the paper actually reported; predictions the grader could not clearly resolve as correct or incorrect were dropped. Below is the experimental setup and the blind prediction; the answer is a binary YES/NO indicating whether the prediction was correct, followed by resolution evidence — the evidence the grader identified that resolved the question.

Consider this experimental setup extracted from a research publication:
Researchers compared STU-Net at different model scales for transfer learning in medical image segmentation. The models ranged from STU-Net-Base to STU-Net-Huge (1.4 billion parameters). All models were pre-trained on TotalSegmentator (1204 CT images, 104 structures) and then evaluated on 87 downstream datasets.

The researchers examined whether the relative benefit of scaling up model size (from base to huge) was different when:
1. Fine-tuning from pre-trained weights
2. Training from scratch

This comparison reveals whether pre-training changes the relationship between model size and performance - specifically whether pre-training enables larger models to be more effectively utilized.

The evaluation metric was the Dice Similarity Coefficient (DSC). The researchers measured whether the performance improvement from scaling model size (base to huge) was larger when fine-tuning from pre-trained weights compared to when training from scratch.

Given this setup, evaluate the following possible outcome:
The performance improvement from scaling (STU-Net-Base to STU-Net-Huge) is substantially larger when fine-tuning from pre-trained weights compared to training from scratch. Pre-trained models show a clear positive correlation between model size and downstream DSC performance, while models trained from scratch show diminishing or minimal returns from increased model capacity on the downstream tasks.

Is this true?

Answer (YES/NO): NO